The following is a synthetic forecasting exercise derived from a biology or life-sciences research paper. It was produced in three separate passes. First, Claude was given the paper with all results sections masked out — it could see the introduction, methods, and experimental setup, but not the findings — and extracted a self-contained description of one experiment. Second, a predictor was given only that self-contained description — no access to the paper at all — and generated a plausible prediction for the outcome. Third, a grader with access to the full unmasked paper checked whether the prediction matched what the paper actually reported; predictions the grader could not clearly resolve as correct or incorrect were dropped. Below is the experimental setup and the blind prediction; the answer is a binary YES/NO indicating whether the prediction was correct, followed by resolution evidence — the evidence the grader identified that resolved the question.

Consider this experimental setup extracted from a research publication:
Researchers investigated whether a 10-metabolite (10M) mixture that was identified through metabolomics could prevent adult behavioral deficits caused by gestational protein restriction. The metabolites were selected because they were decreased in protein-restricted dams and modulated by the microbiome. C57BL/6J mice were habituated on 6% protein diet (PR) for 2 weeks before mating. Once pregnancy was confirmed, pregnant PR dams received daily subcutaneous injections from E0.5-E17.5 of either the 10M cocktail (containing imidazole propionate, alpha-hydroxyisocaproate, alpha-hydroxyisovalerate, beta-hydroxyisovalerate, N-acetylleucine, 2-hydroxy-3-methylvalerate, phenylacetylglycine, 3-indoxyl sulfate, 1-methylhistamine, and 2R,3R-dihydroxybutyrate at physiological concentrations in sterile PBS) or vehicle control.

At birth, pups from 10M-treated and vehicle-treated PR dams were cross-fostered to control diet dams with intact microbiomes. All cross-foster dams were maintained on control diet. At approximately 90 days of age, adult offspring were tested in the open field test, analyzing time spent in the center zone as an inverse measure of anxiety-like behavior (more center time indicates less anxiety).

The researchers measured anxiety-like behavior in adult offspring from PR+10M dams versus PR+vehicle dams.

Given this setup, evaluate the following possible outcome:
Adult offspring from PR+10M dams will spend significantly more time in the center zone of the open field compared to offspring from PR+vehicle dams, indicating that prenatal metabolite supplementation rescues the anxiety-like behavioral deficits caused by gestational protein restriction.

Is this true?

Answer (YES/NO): NO